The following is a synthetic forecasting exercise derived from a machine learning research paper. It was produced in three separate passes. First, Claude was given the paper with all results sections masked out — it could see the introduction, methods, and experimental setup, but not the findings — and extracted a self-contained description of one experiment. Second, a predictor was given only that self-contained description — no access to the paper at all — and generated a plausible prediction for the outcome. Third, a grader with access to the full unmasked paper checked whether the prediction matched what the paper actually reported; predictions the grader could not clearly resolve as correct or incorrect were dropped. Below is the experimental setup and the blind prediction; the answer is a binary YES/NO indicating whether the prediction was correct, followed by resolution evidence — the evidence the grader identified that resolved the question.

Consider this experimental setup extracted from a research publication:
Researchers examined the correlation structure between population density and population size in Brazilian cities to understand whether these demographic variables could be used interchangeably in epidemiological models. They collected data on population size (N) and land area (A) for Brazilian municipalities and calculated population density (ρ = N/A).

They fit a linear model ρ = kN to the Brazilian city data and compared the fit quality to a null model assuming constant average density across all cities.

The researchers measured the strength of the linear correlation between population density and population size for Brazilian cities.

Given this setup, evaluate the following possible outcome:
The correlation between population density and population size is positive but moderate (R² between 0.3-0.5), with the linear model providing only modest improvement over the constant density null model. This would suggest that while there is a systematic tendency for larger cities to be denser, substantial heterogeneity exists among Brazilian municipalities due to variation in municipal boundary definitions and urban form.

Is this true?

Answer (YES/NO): NO